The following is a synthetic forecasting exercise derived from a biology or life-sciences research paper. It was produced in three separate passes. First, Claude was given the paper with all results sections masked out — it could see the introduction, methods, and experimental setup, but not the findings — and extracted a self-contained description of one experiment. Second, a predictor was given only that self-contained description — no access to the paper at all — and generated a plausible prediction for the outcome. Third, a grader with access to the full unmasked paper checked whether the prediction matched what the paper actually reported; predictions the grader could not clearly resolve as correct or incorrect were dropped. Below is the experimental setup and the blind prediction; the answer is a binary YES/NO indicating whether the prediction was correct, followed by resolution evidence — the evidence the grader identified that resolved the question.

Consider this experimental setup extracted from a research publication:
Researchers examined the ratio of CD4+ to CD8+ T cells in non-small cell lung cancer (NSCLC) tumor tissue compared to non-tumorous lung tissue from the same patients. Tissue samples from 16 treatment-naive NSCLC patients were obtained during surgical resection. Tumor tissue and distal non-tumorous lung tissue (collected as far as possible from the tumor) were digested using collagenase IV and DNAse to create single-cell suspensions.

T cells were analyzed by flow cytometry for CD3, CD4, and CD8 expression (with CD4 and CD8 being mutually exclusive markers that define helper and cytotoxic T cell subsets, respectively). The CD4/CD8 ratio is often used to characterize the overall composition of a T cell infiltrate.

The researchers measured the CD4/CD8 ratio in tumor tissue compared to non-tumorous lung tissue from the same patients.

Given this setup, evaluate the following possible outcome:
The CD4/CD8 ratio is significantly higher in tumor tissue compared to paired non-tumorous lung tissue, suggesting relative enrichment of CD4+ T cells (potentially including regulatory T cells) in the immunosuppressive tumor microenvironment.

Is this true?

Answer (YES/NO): NO